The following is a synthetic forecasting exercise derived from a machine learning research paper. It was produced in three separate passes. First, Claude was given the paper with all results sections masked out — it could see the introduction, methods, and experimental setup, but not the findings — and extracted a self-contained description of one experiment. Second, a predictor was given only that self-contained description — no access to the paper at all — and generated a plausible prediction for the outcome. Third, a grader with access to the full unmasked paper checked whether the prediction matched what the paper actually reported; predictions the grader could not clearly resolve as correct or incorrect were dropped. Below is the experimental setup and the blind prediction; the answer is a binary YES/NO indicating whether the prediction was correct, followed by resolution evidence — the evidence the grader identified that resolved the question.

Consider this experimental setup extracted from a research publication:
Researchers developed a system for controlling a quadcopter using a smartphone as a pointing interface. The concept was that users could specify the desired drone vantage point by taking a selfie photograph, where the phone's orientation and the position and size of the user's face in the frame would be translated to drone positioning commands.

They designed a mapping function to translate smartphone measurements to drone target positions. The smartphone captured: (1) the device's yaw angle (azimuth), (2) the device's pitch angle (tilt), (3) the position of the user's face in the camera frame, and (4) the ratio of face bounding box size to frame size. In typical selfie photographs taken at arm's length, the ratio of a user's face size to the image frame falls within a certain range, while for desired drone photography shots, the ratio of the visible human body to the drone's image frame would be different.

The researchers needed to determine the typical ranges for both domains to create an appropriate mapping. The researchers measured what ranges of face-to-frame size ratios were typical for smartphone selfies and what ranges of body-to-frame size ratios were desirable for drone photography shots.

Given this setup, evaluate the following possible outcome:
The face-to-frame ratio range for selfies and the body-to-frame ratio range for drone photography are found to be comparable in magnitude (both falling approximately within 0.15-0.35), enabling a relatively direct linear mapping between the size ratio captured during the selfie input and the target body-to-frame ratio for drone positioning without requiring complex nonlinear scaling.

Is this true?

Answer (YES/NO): NO